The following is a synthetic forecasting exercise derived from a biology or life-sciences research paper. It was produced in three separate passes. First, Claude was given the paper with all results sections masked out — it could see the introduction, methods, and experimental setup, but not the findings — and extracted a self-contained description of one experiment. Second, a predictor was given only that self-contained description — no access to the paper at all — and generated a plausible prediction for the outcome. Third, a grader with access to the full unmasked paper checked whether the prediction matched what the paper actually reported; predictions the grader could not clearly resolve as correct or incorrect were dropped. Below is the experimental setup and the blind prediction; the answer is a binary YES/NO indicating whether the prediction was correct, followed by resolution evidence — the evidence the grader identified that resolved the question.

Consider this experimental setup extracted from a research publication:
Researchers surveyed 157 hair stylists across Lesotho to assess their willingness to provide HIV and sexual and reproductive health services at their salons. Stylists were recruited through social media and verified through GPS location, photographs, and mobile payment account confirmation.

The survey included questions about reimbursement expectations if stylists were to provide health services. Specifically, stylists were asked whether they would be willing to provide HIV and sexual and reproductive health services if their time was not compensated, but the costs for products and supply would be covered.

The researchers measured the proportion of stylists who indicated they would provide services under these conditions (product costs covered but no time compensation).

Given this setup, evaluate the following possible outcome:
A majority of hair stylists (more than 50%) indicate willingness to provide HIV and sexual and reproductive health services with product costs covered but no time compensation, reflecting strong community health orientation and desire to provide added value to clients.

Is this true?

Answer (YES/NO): YES